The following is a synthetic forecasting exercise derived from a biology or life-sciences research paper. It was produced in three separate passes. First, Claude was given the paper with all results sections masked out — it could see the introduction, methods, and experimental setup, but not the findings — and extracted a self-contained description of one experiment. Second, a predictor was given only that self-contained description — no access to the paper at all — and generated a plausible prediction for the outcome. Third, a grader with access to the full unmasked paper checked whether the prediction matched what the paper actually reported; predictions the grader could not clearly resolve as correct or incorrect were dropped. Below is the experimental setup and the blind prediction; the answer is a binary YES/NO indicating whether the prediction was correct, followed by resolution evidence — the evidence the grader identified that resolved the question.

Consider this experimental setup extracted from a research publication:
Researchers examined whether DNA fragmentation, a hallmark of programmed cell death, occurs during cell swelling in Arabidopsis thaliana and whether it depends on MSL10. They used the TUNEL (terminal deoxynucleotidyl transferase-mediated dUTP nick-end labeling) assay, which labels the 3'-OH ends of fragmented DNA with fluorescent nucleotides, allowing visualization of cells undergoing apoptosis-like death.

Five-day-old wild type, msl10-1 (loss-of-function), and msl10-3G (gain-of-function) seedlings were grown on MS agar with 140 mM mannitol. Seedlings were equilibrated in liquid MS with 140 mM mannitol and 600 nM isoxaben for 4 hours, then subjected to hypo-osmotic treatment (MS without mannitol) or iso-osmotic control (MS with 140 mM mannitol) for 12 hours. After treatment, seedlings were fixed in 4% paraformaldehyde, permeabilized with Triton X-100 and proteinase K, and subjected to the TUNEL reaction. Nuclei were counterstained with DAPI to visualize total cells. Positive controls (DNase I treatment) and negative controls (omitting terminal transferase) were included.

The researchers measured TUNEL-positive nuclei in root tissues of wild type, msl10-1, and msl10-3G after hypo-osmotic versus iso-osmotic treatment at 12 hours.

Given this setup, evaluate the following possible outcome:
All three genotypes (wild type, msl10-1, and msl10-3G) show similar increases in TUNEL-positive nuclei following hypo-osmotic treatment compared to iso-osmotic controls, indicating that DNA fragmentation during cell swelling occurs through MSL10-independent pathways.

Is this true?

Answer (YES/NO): NO